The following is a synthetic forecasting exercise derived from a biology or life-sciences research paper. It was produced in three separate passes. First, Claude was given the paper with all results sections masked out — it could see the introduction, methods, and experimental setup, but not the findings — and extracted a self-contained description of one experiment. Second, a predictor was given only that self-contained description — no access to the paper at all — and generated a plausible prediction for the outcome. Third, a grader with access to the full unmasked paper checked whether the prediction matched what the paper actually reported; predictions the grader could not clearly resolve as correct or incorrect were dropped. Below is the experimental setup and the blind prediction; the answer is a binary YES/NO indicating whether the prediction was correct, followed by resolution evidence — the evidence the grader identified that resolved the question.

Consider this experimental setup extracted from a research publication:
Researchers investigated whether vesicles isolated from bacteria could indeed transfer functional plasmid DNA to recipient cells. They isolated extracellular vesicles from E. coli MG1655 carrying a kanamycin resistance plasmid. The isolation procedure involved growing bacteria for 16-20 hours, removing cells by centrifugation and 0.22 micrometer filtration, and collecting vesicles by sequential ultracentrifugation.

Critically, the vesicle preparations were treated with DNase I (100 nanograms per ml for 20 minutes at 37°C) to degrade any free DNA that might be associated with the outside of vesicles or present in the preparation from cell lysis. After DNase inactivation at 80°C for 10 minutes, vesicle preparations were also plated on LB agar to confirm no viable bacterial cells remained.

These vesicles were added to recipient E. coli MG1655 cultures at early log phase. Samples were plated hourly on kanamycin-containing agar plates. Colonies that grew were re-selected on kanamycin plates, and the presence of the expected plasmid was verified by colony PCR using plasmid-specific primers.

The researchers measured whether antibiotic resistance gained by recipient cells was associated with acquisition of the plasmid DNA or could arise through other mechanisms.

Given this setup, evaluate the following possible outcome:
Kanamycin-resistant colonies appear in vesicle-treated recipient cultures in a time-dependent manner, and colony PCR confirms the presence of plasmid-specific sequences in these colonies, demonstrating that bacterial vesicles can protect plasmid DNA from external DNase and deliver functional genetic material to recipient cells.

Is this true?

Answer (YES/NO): YES